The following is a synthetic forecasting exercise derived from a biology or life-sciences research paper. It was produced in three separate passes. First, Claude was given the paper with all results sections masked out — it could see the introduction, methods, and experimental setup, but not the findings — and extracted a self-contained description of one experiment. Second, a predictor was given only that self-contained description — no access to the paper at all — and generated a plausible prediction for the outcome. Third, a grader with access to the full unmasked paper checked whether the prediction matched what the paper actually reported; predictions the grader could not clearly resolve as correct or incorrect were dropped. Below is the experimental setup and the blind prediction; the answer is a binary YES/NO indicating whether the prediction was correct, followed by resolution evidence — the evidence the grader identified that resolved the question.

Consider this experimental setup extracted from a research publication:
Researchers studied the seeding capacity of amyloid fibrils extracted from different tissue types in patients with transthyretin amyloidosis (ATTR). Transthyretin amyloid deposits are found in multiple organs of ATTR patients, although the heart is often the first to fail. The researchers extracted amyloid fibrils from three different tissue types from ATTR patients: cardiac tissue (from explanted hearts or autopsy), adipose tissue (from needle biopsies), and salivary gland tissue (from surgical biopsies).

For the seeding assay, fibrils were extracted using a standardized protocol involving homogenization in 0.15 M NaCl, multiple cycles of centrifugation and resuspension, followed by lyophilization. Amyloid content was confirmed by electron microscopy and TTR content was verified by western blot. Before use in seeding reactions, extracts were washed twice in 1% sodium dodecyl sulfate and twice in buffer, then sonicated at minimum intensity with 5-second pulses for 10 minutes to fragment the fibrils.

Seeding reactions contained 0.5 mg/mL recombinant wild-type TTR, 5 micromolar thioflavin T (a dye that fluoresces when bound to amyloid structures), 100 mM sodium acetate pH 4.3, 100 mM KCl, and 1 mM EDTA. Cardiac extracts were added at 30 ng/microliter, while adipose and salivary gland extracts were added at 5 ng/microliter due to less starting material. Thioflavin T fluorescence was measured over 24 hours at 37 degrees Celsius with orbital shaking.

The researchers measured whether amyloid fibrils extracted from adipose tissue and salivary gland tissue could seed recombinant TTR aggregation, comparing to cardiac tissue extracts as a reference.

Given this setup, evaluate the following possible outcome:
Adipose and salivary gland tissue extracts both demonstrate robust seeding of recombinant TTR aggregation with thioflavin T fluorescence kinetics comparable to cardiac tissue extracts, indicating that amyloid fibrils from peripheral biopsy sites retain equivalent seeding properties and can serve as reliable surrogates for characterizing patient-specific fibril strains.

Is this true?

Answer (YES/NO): NO